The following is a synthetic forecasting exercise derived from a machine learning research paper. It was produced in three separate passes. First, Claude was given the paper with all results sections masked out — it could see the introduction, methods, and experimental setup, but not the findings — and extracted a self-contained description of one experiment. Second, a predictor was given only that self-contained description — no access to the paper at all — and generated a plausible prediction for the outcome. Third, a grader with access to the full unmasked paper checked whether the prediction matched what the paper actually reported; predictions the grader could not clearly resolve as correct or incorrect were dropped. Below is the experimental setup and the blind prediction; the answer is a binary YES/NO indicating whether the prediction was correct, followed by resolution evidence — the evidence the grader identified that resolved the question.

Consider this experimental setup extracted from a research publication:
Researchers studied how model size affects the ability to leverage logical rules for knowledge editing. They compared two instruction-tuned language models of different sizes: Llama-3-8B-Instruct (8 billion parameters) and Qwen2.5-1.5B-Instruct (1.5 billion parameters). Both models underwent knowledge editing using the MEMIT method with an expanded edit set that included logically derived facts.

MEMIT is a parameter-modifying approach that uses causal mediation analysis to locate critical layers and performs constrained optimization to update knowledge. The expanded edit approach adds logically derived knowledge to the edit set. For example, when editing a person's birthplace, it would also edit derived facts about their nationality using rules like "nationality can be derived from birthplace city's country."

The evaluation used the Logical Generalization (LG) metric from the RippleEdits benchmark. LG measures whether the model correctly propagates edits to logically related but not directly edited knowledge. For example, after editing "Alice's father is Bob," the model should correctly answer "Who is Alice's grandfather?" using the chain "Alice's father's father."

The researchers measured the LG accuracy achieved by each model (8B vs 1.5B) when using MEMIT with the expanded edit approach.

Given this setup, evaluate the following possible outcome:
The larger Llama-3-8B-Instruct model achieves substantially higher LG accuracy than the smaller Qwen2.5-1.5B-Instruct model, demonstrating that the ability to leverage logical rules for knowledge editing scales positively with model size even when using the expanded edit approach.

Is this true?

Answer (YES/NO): NO